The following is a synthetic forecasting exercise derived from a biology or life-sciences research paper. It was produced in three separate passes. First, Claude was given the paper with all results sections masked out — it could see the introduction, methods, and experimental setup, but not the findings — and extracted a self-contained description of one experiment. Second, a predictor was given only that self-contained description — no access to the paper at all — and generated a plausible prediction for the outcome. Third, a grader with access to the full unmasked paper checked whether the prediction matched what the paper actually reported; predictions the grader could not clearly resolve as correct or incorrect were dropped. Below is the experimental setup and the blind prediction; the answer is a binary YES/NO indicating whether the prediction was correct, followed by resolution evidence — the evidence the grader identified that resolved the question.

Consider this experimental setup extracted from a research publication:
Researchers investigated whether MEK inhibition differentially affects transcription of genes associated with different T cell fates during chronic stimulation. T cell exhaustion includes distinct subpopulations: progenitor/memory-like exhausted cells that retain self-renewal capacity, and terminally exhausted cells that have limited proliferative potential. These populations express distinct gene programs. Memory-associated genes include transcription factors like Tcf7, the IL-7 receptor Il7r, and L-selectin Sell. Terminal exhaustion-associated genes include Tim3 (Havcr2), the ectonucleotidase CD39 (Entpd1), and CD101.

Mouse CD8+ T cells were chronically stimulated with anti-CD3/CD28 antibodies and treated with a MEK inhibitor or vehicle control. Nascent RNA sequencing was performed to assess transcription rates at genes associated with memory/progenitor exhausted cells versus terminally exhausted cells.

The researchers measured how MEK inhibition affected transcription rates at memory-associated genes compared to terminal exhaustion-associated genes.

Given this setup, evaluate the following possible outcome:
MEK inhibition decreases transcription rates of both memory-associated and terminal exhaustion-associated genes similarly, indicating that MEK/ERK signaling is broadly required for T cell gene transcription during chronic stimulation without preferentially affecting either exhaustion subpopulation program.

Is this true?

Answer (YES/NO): NO